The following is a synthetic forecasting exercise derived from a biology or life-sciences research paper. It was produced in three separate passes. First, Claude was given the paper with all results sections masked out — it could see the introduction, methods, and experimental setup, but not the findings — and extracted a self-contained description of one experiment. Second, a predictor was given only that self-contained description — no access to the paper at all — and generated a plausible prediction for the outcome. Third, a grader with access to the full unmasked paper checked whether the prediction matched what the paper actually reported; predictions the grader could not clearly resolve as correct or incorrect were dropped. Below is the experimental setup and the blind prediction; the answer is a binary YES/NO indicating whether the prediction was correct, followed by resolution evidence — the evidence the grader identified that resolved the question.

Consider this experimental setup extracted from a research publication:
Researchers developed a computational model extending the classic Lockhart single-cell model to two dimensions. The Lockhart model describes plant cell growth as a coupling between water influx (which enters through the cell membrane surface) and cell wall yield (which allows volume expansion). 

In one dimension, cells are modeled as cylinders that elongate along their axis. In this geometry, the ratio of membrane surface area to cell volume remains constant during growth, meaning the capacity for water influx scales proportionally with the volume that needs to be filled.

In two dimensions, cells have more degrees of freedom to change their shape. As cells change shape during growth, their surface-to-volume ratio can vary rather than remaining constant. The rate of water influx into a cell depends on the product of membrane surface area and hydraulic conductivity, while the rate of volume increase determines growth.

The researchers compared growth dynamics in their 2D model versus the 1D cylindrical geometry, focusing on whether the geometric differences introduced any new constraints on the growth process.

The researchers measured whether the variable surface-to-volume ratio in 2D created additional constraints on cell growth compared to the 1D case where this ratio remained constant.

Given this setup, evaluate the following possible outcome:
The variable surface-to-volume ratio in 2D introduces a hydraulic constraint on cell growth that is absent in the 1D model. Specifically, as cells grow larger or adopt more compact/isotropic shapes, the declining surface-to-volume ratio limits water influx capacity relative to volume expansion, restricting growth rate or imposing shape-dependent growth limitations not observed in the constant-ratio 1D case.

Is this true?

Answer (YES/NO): YES